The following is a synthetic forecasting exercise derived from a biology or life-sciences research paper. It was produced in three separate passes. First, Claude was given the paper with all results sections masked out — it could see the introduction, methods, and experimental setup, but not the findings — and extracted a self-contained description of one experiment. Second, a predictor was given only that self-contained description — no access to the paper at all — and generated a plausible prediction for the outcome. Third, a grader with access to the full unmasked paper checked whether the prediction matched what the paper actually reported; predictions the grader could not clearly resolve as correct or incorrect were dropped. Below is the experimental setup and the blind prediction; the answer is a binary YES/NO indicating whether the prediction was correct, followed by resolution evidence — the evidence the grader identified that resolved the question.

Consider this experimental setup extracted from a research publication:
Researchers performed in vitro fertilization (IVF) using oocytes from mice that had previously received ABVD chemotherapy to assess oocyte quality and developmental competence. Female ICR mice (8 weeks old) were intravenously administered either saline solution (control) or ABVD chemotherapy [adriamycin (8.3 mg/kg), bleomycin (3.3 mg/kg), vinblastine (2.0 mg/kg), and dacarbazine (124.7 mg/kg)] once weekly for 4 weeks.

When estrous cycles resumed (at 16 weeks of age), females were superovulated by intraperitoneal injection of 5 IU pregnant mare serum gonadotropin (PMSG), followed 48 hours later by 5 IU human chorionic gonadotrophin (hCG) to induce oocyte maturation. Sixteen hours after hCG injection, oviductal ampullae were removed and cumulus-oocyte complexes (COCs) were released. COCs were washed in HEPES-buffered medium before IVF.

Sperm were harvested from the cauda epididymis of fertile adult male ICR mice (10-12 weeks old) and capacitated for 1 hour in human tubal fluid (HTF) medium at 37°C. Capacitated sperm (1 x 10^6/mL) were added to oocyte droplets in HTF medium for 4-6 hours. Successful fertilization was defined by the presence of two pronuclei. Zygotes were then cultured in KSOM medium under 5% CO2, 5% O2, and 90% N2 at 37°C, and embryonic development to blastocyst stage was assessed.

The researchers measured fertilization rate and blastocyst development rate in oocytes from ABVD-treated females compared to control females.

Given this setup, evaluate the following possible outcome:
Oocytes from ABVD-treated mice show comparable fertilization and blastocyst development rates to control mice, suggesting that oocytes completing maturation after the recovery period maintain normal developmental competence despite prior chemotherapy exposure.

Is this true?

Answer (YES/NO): YES